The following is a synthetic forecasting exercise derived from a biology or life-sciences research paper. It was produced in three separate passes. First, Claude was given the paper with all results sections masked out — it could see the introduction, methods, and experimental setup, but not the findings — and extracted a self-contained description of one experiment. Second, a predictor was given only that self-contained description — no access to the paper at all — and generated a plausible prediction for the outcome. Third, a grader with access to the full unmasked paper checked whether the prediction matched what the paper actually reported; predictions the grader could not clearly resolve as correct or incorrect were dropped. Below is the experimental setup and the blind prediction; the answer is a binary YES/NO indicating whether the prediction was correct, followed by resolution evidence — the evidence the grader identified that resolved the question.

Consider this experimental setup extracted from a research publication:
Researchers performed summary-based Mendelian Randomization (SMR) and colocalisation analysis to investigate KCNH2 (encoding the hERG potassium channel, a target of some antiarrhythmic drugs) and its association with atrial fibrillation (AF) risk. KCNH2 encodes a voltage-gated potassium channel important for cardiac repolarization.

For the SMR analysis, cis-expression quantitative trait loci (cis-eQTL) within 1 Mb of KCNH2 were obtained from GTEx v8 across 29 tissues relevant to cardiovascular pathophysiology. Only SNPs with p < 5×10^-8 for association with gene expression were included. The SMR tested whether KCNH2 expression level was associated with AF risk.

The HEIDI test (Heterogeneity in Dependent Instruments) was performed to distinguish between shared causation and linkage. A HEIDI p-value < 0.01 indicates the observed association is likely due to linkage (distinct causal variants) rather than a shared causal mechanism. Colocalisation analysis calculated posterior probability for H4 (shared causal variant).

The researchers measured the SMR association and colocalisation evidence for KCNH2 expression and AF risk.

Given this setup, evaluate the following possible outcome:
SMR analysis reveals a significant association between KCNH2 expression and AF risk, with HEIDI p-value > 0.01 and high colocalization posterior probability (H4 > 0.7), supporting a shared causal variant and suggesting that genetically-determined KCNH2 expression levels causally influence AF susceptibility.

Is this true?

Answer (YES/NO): NO